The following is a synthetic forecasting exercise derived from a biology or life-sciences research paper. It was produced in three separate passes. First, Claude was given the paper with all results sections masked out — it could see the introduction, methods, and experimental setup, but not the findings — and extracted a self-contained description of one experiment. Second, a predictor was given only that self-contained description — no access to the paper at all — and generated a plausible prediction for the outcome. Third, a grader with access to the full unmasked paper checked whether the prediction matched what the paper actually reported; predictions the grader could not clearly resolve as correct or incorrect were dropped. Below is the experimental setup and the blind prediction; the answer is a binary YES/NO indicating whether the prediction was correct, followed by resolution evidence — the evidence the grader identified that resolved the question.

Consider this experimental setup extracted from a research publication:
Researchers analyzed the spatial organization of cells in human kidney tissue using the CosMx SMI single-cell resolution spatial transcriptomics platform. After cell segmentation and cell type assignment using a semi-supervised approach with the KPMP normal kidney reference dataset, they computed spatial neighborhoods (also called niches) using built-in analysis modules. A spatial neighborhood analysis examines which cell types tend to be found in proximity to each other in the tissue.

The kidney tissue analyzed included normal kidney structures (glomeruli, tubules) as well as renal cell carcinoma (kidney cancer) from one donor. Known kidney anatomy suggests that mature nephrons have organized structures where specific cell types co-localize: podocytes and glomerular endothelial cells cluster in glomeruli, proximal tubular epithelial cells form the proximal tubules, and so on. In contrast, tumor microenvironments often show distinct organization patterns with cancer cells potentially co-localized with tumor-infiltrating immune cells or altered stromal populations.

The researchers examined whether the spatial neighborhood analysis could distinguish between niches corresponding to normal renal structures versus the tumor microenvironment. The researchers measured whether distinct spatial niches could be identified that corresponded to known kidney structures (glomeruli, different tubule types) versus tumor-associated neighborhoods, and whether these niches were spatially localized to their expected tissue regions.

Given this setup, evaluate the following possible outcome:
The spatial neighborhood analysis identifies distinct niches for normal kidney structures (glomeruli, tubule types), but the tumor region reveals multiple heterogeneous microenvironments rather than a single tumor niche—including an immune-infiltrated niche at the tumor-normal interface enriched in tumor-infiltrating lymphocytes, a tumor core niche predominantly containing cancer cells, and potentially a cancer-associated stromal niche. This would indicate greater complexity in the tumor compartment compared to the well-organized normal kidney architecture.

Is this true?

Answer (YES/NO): NO